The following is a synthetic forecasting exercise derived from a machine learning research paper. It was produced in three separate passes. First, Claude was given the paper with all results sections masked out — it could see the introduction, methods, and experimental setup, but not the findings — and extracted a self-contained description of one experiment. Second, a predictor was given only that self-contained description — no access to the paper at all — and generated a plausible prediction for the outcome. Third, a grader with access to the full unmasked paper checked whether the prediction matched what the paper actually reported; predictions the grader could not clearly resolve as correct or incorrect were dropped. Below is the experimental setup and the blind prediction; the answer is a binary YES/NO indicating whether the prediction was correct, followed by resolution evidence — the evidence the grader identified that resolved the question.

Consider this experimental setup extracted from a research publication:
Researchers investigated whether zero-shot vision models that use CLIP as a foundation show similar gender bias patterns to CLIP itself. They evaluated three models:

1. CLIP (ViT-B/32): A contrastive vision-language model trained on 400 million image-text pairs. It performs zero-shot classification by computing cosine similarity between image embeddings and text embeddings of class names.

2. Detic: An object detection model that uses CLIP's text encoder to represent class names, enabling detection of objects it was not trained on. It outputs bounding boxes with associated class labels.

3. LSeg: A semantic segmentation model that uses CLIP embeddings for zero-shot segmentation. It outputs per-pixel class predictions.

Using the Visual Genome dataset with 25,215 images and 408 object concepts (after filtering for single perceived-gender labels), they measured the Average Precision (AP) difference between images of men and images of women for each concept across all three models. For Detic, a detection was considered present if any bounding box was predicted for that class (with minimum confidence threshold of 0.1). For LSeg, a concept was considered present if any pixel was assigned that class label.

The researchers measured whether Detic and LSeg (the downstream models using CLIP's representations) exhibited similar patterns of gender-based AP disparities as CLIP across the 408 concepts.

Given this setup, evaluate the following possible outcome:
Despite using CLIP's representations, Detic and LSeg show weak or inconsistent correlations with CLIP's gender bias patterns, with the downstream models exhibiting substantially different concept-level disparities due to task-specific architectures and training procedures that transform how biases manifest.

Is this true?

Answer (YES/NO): NO